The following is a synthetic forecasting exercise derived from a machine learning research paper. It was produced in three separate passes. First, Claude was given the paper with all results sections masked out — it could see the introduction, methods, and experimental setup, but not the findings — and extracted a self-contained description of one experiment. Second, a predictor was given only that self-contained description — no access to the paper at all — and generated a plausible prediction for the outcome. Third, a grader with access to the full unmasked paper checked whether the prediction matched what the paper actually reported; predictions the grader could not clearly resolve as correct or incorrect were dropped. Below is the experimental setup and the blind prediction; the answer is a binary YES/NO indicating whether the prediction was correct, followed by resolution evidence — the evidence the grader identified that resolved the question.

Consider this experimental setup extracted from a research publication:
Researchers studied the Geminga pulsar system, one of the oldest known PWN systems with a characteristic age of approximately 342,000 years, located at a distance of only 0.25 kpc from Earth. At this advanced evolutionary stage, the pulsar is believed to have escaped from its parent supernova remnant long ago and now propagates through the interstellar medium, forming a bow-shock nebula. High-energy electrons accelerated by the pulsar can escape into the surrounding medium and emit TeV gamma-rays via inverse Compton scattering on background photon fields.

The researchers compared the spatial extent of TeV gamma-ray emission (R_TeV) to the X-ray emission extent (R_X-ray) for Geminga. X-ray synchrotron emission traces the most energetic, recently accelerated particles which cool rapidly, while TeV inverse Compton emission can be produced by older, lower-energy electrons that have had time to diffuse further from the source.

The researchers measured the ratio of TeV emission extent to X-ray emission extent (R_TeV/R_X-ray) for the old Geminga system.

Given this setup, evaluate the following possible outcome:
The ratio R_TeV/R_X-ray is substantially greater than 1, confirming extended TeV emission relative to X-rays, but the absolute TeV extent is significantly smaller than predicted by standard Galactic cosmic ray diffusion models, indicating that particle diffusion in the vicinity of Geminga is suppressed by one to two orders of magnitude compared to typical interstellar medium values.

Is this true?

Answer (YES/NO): YES